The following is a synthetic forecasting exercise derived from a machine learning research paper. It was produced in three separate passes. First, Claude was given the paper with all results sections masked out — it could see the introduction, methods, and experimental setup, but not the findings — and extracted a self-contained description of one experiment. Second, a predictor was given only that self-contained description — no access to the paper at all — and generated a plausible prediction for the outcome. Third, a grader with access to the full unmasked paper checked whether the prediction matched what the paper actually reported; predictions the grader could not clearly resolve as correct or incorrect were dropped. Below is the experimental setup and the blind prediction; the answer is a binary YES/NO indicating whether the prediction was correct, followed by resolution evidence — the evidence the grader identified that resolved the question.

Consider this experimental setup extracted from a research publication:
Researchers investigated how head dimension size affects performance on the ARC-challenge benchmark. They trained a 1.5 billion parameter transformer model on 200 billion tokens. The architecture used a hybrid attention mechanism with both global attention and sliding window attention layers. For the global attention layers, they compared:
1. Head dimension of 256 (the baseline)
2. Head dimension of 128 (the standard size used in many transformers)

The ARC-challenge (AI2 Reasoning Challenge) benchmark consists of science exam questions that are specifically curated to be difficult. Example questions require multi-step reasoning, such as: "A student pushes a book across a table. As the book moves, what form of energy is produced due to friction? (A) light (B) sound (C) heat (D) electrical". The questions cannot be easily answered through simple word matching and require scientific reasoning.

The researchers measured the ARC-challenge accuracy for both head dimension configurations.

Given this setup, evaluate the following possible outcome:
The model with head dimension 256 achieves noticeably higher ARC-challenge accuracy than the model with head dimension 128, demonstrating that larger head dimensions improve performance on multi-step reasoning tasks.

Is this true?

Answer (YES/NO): YES